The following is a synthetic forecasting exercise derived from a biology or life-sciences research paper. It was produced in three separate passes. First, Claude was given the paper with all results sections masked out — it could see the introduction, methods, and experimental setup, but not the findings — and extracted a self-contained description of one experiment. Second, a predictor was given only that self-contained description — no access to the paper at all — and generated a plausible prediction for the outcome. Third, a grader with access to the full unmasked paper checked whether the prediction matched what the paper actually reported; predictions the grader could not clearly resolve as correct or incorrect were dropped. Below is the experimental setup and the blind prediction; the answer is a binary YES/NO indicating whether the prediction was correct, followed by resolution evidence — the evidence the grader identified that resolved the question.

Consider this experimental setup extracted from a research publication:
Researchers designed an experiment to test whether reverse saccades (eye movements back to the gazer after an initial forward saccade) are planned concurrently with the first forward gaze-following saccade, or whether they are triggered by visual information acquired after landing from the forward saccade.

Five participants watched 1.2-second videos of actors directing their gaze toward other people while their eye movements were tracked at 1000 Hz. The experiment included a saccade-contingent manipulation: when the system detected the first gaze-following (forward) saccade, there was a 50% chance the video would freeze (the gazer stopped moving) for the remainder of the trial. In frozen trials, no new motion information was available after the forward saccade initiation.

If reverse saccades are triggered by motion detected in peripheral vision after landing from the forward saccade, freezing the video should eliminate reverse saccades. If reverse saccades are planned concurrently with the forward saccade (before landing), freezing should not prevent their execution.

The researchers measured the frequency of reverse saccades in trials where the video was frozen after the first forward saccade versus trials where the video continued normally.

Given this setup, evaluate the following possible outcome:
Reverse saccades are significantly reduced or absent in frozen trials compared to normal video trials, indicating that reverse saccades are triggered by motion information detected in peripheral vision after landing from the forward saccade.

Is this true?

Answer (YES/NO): NO